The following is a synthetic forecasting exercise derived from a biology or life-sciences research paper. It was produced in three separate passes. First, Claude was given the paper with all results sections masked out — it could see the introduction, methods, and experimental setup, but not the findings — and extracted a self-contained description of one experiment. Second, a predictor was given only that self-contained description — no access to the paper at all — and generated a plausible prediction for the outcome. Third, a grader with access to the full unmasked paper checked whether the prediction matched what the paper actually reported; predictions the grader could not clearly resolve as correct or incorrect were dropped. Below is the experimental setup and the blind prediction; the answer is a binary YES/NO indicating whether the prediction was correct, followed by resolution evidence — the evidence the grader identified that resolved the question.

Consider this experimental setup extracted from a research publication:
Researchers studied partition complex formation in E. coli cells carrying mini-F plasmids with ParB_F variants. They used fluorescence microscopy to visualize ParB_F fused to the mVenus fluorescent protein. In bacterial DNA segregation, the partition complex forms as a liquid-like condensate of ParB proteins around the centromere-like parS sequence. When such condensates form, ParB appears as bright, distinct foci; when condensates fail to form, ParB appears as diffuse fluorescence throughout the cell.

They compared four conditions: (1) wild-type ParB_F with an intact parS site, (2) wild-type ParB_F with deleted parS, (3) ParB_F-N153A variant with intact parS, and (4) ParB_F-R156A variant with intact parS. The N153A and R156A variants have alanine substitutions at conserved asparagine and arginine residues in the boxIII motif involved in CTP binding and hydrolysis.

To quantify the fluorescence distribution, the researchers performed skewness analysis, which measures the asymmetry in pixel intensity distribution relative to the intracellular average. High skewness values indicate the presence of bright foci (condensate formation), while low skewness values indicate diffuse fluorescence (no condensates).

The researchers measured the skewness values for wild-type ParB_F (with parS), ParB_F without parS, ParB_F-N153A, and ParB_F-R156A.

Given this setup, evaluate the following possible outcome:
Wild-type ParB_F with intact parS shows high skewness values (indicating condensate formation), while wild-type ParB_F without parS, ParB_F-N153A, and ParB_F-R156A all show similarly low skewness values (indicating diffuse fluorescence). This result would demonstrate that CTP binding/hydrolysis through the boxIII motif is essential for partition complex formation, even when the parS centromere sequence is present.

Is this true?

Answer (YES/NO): NO